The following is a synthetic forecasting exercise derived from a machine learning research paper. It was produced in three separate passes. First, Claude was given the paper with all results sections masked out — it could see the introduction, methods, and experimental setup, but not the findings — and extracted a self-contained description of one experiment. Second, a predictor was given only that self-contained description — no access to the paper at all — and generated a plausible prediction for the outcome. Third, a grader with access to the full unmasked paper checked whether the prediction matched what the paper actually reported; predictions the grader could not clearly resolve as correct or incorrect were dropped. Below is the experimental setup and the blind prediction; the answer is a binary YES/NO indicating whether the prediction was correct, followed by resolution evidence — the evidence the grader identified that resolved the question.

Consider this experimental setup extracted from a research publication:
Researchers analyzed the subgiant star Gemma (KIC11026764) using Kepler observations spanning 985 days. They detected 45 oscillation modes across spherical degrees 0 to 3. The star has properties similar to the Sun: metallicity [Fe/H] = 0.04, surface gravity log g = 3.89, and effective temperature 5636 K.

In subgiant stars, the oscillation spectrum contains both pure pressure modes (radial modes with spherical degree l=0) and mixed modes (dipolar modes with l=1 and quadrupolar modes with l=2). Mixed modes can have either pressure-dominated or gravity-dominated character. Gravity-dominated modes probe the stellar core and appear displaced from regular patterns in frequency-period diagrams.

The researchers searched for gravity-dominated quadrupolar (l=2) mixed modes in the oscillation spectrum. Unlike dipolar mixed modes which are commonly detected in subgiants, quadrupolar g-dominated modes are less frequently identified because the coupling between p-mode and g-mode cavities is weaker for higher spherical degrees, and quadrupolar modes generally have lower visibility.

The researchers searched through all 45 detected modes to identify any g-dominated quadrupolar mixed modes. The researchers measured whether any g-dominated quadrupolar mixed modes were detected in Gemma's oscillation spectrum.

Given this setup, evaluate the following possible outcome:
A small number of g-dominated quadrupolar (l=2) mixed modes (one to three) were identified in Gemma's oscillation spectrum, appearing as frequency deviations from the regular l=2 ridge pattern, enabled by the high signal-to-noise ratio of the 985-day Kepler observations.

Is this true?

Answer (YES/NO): YES